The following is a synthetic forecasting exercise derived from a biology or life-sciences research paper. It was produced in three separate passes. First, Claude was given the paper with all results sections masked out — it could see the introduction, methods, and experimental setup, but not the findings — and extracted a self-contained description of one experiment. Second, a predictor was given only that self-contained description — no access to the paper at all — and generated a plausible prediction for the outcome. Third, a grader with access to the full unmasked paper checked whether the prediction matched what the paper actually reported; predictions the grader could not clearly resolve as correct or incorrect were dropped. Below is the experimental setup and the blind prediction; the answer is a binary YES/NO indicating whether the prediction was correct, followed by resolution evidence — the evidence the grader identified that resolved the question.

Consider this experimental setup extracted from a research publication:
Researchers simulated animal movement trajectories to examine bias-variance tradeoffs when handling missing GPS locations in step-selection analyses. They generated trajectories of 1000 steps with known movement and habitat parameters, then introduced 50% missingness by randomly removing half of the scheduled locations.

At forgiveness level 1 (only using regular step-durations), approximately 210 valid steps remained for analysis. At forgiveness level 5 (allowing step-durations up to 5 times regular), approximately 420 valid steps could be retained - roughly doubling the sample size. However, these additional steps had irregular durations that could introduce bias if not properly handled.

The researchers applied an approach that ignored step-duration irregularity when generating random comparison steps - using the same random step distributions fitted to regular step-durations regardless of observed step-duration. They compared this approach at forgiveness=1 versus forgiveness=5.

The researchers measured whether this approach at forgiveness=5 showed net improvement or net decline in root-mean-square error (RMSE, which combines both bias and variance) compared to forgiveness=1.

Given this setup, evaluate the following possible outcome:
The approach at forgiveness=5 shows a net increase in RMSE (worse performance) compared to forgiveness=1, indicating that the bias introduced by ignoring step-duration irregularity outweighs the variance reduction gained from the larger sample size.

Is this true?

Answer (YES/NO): NO